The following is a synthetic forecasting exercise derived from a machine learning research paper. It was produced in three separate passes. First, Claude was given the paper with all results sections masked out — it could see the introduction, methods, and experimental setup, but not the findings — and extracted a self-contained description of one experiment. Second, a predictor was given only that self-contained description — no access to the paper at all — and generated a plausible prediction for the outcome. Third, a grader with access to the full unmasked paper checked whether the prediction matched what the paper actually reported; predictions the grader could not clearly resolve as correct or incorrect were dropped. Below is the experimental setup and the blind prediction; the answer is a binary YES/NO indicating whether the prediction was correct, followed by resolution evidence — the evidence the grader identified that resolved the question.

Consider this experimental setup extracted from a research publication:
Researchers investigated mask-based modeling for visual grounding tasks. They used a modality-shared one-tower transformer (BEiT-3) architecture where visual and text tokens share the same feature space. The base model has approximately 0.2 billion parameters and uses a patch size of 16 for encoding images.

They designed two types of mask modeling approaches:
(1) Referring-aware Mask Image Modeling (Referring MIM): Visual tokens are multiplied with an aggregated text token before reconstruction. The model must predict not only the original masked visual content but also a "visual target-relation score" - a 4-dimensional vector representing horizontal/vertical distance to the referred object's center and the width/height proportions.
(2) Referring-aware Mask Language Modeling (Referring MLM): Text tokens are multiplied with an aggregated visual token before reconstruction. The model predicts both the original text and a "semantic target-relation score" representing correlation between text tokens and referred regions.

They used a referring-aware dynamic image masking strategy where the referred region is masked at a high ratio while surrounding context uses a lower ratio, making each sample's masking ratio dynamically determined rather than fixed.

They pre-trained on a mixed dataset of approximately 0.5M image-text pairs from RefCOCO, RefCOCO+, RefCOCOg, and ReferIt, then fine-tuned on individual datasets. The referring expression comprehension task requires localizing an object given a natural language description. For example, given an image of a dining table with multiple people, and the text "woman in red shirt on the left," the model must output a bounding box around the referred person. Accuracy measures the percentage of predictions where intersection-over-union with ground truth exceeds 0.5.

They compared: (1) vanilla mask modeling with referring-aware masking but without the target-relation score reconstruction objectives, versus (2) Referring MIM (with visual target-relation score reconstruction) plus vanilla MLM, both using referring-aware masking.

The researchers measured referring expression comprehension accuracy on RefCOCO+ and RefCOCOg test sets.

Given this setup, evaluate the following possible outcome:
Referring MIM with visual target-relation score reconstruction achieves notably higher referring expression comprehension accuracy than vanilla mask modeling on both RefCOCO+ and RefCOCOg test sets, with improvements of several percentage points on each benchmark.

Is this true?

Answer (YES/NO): YES